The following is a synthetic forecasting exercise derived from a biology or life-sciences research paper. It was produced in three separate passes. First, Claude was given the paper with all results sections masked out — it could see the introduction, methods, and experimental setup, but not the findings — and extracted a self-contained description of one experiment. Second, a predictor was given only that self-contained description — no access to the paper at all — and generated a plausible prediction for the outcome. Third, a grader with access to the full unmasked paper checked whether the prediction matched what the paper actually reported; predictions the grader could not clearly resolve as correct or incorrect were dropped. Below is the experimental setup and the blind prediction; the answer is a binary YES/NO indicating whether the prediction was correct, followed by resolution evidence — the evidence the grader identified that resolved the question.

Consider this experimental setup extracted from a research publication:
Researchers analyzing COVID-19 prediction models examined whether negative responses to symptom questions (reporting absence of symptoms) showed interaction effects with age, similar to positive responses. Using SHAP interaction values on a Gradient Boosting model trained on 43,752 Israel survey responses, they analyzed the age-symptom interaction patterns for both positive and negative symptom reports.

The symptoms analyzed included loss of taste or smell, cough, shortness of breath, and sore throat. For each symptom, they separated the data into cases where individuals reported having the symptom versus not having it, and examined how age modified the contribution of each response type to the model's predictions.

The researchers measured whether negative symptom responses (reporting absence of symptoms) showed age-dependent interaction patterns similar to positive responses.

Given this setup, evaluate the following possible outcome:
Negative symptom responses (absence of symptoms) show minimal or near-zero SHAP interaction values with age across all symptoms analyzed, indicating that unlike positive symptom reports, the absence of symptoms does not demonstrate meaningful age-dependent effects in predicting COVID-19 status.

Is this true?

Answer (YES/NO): YES